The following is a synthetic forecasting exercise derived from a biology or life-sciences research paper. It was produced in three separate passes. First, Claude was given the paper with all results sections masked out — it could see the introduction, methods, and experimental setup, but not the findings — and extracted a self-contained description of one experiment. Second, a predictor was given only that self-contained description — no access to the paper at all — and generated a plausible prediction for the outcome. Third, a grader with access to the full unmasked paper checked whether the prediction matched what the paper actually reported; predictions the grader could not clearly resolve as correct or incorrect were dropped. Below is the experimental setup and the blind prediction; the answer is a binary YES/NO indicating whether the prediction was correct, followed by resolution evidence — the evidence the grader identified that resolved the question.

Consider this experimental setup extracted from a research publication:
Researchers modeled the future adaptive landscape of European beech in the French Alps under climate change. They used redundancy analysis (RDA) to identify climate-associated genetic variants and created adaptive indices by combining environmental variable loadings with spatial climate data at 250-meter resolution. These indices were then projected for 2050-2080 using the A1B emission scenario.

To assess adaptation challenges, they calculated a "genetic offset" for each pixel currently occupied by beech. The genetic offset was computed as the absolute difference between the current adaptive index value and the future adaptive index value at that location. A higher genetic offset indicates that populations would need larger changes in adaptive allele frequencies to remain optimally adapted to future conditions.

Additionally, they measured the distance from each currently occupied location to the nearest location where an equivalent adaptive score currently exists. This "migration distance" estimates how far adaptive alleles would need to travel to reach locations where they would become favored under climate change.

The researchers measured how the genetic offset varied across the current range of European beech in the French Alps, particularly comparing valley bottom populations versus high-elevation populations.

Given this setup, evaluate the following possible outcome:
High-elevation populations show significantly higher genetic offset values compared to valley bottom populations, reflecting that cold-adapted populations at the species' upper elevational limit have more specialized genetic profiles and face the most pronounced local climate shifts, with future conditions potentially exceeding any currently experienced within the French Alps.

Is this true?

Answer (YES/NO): YES